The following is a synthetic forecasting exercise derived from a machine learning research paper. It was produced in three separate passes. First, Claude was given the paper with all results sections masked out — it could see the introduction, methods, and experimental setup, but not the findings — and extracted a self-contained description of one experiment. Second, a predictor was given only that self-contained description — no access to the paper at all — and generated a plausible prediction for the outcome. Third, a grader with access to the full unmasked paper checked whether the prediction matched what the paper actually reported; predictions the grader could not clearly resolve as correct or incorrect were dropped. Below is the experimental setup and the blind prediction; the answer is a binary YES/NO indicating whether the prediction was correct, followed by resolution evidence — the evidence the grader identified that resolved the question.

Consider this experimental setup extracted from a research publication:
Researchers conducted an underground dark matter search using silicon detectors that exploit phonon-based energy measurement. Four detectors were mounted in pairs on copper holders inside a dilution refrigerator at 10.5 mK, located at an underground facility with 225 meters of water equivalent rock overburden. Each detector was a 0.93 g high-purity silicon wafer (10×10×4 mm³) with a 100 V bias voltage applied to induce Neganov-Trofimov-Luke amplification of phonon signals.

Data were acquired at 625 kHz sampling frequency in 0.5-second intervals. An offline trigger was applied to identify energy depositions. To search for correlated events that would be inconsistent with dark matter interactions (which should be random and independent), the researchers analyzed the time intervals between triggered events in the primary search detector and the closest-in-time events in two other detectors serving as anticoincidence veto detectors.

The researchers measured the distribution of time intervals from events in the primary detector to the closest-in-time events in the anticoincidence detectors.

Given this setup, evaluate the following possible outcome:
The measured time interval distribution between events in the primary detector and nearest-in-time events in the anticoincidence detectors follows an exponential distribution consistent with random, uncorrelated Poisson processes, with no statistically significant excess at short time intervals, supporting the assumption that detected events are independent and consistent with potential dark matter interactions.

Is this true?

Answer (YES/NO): NO